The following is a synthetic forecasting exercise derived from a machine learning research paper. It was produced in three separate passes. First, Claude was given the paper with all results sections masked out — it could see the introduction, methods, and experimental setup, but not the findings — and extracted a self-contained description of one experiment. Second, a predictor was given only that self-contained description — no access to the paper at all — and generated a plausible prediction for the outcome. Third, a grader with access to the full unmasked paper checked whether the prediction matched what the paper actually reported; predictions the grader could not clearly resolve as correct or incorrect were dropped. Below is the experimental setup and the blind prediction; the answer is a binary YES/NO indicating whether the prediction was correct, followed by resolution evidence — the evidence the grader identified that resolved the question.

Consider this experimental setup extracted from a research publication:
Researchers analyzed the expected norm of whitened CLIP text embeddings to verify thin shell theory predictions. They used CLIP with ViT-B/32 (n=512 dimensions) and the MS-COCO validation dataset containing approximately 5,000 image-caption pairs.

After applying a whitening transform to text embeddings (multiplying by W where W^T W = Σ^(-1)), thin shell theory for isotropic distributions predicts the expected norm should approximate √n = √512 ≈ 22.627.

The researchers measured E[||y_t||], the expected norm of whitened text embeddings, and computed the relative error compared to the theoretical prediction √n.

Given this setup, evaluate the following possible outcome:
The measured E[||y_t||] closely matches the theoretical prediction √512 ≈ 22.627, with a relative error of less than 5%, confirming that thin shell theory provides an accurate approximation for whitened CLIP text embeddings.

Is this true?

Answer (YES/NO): YES